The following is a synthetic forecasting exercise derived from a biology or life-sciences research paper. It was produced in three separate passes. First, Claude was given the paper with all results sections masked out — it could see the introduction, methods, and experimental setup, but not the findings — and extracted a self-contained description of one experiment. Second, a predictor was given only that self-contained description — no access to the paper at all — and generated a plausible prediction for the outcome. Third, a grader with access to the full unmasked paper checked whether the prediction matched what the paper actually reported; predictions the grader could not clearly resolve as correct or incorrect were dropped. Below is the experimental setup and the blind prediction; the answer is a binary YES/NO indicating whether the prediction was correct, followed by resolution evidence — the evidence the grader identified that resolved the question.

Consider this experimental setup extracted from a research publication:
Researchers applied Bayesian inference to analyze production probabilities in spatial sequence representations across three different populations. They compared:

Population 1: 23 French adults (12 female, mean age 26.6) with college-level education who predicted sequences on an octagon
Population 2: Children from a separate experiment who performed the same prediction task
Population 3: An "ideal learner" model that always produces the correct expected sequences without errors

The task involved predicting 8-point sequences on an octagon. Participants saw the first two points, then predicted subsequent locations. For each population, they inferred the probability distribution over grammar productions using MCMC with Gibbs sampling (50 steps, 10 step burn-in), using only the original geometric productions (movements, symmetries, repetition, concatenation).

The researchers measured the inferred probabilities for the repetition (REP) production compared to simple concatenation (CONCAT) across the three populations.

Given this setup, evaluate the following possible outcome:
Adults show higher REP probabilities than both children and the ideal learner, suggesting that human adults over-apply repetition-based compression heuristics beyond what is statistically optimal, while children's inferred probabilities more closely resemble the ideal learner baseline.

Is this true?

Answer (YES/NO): NO